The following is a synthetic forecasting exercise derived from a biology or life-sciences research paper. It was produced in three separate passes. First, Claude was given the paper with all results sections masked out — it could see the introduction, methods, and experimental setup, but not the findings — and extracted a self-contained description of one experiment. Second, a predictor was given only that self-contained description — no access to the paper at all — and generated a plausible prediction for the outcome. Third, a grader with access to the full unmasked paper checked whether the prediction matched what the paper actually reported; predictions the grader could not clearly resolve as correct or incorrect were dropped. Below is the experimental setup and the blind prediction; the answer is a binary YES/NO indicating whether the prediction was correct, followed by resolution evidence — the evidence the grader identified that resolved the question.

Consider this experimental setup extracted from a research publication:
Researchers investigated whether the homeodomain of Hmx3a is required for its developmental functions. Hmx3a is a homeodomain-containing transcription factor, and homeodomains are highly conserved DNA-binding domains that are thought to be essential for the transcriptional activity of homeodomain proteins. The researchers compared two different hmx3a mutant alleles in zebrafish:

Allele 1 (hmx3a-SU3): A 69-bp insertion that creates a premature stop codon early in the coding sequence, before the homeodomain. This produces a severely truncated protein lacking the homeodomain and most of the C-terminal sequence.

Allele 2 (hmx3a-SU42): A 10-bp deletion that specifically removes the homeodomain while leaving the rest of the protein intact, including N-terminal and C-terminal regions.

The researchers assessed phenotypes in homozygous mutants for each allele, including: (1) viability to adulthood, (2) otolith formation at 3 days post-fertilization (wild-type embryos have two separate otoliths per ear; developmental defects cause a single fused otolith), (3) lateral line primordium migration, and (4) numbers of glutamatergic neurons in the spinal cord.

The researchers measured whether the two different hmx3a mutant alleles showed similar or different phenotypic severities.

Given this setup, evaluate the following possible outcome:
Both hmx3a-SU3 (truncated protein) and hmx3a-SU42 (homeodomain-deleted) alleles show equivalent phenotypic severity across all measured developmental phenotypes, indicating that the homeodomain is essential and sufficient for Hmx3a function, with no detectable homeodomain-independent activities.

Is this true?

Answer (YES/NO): NO